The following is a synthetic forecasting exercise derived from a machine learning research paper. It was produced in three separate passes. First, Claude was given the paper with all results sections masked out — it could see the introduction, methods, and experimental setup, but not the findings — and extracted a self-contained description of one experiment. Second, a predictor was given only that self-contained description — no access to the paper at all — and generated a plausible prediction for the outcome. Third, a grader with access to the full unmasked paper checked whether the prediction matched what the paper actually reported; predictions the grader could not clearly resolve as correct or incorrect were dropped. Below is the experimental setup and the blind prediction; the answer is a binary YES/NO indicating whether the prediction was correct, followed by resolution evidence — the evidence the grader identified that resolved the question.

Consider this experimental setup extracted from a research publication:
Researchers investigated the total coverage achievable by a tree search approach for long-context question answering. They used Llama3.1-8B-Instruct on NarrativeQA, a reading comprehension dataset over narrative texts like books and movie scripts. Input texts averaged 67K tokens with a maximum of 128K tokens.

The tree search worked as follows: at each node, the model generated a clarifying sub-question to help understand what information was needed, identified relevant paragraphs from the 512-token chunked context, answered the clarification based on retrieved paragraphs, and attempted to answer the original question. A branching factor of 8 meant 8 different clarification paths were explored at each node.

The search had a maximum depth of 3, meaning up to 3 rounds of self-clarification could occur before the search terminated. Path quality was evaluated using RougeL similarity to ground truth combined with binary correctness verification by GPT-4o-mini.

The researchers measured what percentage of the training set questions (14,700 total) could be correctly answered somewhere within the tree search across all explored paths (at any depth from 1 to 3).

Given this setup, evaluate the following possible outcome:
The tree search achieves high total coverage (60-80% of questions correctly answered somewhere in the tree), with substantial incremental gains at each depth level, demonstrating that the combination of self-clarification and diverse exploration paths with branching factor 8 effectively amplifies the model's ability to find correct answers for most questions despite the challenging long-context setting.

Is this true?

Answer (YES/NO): NO